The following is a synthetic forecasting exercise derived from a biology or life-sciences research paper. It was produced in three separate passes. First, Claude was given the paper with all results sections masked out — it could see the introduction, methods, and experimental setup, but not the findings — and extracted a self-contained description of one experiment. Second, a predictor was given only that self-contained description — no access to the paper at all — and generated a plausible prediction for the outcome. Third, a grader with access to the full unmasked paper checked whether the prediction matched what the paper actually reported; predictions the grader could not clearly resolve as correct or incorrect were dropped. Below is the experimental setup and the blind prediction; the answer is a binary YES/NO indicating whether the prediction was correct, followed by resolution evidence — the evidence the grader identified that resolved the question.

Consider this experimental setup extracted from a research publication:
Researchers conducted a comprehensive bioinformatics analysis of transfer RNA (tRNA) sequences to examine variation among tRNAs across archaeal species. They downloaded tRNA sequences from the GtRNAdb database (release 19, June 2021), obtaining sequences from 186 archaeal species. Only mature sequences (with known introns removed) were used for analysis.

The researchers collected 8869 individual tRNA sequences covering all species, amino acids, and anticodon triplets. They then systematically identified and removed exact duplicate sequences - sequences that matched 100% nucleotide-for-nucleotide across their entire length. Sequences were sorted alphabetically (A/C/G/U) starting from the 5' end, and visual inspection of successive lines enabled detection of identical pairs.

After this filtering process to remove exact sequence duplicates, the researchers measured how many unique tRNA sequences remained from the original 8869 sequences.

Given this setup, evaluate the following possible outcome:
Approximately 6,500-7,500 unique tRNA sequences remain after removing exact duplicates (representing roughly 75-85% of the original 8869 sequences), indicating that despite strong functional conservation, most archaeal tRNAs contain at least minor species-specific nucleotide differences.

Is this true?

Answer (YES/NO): NO